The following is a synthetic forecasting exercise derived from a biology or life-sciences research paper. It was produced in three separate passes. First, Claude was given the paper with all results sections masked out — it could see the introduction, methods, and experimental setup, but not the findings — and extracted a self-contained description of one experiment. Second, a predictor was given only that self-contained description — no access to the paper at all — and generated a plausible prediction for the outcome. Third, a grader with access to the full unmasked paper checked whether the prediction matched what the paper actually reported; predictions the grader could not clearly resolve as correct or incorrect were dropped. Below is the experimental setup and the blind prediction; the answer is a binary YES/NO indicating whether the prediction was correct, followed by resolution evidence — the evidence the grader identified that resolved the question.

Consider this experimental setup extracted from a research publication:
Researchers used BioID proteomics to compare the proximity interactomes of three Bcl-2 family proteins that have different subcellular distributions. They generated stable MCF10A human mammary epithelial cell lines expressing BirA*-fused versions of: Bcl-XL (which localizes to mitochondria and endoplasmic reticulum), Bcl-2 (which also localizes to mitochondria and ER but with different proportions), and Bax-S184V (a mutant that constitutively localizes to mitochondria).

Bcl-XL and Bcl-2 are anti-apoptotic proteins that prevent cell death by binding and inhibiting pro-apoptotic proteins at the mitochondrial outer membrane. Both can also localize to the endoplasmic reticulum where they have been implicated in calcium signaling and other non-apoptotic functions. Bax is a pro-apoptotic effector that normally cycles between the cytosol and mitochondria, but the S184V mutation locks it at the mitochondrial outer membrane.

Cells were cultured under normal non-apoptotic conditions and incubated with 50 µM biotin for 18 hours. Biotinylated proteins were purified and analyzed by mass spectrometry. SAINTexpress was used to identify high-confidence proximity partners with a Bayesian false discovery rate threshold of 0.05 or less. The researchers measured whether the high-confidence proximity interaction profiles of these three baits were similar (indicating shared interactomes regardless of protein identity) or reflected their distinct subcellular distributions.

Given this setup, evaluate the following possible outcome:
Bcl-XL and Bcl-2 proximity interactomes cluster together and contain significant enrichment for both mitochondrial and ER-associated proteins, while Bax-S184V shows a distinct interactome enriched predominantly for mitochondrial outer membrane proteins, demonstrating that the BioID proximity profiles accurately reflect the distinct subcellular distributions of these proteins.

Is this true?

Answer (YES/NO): NO